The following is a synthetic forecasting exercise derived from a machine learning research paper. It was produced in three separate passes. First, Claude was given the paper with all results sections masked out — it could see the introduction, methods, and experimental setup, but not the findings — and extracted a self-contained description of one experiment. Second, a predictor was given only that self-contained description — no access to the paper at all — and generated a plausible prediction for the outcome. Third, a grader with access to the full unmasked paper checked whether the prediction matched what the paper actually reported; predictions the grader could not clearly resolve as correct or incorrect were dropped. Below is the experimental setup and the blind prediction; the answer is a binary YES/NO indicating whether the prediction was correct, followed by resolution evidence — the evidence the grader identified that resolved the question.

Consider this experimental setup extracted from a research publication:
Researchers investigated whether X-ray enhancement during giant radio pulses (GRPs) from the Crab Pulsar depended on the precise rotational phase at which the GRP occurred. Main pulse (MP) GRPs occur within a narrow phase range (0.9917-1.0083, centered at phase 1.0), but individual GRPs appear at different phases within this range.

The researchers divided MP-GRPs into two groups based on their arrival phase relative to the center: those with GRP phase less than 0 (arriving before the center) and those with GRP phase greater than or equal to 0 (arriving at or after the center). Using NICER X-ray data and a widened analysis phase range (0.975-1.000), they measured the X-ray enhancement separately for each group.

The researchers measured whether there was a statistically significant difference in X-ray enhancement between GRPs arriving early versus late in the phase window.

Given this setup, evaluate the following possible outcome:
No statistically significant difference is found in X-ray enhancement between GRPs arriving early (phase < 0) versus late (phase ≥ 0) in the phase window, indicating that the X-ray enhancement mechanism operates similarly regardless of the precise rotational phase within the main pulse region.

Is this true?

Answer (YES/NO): YES